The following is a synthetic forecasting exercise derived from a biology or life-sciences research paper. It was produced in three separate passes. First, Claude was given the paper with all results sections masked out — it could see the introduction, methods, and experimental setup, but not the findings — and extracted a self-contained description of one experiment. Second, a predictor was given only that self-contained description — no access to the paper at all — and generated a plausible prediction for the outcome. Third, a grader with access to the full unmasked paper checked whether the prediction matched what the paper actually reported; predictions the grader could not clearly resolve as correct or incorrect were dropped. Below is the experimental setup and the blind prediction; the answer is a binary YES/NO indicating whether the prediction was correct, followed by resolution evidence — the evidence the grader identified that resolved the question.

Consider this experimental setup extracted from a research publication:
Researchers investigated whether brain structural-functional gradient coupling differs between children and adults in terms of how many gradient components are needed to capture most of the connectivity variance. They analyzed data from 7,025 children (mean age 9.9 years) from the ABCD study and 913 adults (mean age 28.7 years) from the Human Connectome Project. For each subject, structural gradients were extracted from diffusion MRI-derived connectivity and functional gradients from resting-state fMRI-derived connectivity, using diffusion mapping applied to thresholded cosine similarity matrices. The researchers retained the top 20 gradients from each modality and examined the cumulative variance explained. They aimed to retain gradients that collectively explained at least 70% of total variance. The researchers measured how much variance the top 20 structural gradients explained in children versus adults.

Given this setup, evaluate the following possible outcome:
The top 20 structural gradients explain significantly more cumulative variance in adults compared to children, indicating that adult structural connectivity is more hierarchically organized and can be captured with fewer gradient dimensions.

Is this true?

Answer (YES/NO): NO